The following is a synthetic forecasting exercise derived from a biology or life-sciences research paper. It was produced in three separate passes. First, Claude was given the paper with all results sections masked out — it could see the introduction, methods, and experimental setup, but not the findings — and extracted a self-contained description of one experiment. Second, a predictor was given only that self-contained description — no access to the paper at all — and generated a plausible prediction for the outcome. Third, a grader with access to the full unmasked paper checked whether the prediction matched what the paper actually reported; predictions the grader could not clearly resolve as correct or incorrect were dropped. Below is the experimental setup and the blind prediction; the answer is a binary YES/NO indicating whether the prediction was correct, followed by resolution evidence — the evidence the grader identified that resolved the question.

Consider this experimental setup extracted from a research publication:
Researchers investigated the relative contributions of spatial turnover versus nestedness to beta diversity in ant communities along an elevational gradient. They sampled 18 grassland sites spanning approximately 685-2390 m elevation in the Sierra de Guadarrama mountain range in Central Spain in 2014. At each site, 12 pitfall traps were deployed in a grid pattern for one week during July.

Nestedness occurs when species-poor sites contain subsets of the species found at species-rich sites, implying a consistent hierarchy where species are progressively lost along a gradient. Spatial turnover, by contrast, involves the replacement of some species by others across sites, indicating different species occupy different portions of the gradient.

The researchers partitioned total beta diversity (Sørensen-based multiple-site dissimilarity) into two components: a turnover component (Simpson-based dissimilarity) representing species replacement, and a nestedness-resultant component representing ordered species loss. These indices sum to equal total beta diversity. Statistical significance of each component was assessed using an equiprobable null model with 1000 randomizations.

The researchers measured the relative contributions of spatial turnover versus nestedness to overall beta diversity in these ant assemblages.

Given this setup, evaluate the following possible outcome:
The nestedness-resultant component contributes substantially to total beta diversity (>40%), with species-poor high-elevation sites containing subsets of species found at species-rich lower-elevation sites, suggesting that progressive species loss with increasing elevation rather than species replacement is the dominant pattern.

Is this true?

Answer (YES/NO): NO